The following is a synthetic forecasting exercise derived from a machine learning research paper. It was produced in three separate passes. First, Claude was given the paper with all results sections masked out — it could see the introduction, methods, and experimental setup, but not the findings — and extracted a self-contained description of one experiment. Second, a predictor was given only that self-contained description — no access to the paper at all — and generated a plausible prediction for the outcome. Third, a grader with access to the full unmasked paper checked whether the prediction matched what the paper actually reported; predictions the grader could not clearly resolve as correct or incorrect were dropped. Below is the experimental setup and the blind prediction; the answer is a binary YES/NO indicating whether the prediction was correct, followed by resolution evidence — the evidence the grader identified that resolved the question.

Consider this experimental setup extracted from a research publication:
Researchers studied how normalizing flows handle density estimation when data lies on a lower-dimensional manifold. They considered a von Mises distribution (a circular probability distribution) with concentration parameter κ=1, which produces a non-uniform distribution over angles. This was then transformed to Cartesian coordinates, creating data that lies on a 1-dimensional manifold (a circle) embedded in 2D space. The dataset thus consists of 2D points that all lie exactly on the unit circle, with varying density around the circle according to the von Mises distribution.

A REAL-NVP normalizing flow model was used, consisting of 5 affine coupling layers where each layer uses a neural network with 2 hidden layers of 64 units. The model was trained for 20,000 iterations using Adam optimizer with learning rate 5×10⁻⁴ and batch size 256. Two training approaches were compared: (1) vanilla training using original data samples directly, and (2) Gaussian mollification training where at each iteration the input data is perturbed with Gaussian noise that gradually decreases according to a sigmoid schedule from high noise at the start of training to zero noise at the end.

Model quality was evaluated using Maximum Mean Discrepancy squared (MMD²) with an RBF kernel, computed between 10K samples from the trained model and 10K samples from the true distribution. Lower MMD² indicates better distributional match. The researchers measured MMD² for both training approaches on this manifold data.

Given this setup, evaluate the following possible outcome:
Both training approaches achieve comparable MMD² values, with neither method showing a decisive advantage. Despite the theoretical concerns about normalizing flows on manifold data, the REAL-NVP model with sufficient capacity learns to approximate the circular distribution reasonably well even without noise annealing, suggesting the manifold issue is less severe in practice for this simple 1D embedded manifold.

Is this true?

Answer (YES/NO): NO